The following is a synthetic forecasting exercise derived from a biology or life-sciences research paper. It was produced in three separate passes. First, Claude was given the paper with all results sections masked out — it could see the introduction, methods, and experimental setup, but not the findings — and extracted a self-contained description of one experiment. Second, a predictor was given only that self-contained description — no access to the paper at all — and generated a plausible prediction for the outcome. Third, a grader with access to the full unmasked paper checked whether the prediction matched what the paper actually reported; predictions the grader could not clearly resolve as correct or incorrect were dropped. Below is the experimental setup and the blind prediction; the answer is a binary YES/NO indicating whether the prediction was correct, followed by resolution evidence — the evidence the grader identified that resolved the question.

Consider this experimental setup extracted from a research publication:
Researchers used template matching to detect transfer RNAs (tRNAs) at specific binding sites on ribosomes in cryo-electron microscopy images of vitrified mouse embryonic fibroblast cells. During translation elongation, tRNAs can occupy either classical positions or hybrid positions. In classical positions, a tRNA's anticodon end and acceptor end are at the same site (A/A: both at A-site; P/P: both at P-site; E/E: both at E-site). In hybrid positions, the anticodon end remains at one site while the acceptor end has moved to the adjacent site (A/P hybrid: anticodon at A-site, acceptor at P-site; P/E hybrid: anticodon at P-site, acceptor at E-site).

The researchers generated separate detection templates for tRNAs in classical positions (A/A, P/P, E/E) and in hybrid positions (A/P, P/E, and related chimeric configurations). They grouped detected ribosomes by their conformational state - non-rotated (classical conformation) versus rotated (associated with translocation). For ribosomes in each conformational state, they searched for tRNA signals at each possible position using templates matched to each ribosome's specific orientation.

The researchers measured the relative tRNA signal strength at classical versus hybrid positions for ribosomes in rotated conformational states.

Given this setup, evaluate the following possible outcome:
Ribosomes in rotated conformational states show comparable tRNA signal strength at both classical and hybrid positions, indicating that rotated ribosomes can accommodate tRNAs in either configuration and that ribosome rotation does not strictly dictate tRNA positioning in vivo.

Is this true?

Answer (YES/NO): NO